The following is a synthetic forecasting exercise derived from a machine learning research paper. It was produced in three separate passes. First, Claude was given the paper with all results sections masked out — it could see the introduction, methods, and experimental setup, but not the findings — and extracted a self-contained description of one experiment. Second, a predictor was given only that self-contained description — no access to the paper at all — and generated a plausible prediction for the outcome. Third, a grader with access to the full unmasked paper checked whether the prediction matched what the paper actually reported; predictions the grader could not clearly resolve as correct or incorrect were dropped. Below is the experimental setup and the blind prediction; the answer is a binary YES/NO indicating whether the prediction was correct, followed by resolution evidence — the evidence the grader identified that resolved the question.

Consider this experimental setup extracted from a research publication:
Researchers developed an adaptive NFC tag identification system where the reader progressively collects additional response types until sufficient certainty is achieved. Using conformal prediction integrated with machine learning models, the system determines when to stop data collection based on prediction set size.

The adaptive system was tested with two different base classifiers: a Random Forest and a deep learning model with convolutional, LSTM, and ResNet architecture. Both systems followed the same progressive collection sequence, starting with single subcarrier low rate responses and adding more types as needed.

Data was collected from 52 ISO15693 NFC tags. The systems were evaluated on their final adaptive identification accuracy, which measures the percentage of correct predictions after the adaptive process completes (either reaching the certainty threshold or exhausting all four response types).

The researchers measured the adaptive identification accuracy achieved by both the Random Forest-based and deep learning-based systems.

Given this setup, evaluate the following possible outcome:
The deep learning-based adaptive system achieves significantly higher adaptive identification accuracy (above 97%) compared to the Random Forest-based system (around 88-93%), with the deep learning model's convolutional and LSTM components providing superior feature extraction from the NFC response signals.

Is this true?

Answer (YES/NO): NO